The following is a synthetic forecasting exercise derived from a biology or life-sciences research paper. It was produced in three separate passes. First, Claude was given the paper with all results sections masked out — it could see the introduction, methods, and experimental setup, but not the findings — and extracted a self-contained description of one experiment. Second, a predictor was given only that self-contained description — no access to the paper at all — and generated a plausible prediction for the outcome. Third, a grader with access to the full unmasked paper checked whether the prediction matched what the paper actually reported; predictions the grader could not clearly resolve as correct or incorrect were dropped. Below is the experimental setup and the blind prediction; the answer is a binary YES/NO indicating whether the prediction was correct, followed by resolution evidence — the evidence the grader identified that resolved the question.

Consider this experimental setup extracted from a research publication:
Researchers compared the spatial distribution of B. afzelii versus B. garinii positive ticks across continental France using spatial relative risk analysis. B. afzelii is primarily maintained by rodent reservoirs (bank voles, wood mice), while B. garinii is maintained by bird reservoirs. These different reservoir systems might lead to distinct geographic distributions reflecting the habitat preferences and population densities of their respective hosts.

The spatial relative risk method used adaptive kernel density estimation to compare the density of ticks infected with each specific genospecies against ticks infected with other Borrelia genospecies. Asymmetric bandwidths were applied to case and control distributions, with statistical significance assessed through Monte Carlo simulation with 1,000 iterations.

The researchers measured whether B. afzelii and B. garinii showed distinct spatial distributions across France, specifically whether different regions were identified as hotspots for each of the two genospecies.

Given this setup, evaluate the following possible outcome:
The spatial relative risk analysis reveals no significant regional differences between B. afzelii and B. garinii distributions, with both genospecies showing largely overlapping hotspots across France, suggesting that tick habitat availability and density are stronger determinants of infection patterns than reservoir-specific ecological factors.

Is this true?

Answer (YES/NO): NO